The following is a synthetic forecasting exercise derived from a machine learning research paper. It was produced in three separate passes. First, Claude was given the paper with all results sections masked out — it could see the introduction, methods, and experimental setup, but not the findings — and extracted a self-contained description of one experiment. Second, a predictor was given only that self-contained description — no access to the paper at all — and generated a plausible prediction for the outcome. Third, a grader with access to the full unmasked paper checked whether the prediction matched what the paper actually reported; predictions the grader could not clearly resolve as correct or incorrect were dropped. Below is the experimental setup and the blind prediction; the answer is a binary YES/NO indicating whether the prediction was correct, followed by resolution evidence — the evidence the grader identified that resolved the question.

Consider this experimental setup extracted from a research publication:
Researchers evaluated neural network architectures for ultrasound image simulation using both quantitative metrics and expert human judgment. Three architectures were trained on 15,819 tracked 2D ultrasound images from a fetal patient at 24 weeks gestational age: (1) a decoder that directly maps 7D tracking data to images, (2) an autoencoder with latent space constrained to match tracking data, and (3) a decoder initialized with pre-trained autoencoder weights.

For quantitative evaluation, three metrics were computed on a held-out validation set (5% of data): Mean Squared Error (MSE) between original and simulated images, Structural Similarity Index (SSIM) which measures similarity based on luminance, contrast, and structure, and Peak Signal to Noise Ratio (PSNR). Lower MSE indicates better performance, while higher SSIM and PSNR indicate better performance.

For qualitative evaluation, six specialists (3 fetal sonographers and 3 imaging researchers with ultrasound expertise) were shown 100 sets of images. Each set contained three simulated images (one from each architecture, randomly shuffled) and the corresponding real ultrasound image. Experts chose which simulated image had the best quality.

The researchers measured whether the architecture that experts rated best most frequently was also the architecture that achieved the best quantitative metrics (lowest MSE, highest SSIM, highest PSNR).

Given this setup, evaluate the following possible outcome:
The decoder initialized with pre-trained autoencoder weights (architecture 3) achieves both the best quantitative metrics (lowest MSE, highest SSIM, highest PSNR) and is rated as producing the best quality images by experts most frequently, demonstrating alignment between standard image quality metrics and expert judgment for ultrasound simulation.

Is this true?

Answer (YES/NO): NO